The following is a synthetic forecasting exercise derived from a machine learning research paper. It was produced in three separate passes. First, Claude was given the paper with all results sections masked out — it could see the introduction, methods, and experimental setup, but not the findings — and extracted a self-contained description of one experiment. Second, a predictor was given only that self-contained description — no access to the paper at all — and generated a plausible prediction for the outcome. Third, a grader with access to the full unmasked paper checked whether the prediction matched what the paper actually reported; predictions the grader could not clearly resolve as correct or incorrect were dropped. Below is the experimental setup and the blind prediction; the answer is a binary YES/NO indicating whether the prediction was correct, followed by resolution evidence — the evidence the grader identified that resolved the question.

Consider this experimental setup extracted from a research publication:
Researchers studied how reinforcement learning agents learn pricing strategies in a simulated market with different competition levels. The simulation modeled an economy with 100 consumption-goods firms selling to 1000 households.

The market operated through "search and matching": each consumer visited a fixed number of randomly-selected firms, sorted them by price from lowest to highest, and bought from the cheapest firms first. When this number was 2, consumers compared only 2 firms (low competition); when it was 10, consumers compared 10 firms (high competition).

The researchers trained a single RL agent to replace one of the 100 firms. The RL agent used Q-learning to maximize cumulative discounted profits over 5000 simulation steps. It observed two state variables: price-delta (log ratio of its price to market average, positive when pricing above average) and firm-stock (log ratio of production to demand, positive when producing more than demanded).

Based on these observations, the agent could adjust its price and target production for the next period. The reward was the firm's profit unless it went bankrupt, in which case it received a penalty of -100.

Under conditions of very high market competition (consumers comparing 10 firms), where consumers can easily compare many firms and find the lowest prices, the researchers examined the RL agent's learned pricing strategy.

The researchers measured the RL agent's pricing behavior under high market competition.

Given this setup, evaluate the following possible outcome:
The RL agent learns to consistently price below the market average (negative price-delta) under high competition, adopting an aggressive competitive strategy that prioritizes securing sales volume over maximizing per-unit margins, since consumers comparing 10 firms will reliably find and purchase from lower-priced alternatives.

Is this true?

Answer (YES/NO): YES